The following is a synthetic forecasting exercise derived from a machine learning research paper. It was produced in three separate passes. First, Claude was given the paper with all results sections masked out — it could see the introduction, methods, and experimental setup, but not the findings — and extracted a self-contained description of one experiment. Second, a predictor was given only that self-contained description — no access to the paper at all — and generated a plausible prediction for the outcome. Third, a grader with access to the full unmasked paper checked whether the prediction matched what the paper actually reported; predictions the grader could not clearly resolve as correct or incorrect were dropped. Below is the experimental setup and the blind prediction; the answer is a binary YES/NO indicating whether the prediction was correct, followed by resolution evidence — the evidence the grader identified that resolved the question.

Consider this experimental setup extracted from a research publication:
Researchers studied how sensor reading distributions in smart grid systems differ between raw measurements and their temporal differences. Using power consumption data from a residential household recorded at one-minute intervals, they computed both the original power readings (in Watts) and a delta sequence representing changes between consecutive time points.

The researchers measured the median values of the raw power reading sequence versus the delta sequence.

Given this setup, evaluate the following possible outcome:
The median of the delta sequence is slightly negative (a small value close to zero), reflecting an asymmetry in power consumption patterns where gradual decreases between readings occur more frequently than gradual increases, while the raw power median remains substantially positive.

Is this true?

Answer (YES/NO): NO